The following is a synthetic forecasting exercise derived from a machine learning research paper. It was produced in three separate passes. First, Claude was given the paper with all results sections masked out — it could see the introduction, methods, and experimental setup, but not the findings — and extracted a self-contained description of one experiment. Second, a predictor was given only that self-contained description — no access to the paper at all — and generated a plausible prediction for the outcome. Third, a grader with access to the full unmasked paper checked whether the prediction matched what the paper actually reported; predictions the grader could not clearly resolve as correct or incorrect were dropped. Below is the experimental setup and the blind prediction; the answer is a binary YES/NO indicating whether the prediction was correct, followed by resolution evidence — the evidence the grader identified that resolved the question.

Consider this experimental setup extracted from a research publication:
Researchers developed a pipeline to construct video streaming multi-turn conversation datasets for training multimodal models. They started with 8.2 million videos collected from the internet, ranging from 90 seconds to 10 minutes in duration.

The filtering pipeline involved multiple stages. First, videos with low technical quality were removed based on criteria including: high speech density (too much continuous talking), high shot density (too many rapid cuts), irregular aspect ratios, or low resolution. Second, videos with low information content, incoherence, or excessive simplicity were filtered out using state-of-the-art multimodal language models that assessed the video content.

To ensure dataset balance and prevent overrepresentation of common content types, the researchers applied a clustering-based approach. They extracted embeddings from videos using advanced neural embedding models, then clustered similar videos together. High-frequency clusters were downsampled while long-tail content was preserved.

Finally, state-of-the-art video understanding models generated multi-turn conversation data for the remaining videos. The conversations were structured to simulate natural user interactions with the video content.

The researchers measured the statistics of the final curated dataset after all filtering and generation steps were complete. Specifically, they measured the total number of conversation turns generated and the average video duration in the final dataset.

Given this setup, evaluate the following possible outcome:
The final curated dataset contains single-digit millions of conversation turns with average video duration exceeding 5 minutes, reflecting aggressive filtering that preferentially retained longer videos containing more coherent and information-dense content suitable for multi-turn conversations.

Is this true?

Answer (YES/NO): NO